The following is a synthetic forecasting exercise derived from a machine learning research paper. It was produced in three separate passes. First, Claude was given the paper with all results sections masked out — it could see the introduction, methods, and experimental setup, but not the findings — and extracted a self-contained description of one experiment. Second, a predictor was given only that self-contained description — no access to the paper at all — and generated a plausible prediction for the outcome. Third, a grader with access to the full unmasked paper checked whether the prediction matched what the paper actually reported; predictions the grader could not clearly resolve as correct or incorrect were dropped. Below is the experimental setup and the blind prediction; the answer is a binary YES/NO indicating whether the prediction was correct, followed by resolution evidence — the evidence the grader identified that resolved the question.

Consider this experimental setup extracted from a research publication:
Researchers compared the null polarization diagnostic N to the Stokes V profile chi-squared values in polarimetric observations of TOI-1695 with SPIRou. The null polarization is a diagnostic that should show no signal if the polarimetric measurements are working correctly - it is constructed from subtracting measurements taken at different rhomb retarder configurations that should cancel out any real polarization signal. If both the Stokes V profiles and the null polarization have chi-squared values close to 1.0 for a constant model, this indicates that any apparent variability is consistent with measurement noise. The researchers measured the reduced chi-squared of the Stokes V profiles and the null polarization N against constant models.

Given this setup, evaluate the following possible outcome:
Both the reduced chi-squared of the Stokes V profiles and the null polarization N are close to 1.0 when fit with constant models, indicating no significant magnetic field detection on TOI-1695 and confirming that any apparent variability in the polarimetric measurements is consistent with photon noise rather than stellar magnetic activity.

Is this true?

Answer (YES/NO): YES